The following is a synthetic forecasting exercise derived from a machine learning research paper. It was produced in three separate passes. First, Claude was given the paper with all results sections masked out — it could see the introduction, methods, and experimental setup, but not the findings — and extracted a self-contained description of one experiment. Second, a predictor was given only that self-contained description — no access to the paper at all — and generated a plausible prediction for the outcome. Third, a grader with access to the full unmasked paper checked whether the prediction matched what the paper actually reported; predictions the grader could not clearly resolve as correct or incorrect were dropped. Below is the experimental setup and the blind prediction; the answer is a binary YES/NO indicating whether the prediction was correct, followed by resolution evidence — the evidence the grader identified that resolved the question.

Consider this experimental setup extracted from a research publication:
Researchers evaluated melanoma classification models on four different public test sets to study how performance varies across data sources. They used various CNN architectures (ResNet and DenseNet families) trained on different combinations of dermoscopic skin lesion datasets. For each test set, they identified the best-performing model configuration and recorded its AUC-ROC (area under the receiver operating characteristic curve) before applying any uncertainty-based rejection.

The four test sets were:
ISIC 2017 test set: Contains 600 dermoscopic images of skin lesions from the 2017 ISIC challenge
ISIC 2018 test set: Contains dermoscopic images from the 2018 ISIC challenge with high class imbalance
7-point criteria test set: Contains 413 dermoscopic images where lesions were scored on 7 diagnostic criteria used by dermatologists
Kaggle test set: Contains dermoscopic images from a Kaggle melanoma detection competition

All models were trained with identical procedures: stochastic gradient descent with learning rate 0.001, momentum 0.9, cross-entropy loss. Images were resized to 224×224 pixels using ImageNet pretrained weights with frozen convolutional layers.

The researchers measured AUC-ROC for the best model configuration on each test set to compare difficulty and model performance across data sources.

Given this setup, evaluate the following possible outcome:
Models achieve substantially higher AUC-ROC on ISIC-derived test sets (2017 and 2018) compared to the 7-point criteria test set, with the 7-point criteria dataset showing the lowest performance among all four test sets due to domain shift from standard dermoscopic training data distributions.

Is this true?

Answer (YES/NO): YES